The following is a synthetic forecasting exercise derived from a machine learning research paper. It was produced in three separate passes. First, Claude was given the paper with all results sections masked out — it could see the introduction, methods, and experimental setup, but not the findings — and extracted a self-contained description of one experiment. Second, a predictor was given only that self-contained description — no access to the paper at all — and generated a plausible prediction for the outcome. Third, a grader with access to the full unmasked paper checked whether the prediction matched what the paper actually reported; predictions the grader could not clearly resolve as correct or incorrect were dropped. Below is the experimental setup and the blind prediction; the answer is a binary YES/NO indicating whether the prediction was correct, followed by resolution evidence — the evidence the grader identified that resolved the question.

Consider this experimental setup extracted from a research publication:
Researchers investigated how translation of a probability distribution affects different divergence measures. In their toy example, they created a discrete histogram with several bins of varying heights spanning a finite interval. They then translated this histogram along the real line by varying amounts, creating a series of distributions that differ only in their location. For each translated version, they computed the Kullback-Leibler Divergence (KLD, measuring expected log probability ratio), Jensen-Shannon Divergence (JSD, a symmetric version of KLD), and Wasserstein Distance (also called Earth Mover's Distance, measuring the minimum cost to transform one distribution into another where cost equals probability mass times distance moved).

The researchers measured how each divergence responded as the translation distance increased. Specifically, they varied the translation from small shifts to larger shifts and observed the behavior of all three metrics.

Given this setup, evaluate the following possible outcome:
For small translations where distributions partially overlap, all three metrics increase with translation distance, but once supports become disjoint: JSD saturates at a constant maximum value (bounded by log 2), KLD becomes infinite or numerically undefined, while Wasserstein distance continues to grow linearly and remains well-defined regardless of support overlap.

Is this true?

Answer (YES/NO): NO